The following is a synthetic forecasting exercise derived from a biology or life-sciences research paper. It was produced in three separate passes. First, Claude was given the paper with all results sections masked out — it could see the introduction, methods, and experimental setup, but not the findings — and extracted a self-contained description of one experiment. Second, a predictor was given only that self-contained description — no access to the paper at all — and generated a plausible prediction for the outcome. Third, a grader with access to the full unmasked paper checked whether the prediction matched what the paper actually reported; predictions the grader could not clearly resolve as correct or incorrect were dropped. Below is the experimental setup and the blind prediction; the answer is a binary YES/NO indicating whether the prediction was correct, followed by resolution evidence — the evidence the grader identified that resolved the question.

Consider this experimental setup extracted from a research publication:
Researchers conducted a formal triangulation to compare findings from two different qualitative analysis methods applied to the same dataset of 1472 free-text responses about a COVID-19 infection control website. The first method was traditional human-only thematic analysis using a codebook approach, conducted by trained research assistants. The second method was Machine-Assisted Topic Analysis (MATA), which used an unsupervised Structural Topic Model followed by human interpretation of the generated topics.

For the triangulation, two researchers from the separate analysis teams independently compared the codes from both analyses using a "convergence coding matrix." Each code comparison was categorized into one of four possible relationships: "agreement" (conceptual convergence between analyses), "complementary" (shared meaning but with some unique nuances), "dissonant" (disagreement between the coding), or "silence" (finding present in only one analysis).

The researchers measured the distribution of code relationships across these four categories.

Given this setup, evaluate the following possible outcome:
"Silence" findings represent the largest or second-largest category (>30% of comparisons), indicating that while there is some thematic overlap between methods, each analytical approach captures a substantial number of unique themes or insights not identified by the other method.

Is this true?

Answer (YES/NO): NO